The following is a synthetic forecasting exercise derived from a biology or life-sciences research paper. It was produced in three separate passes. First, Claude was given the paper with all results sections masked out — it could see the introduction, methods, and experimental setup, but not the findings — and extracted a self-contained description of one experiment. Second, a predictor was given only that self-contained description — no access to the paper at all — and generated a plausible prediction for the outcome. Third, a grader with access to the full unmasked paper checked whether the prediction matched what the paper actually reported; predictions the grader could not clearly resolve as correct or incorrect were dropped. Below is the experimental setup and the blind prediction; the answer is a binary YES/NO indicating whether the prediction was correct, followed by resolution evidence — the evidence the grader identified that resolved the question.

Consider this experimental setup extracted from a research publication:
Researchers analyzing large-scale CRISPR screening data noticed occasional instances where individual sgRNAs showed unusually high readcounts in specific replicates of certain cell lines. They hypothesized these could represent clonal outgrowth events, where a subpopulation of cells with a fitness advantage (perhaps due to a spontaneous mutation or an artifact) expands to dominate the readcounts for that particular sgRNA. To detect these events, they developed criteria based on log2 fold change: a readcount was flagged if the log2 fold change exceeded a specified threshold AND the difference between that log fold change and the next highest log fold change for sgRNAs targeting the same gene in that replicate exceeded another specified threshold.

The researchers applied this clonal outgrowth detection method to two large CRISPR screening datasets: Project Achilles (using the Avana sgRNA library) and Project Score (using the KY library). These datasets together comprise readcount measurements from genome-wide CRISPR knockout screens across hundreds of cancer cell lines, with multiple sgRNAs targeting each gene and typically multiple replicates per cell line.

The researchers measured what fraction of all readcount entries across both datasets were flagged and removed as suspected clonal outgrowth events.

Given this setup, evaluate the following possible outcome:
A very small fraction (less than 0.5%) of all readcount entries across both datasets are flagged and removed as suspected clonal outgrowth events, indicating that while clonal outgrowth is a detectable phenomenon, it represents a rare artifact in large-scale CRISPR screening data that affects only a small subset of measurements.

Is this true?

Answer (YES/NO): YES